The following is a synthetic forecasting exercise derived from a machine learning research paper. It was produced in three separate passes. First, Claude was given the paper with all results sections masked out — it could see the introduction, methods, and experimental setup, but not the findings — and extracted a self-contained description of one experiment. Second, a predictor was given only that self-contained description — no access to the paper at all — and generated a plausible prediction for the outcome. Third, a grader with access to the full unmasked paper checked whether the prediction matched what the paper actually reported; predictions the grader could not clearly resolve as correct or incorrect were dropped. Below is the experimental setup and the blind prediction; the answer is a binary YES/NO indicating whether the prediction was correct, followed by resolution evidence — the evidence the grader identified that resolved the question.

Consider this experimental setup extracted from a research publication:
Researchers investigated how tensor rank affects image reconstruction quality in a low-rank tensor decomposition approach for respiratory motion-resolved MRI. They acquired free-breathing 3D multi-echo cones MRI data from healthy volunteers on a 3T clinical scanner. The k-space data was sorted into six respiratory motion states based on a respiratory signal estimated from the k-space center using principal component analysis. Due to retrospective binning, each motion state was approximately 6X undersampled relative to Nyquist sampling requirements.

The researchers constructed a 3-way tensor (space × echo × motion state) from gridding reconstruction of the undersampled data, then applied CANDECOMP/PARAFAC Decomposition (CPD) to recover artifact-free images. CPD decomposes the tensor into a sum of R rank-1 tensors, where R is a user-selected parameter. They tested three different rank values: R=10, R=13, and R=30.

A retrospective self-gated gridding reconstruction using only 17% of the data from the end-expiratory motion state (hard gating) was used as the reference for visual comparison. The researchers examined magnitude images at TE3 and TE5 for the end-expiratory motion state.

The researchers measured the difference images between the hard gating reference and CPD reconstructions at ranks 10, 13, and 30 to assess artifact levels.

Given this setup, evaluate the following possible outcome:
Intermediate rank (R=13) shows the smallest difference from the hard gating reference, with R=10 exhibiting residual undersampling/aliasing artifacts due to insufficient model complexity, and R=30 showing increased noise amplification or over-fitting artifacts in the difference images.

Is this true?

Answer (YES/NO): NO